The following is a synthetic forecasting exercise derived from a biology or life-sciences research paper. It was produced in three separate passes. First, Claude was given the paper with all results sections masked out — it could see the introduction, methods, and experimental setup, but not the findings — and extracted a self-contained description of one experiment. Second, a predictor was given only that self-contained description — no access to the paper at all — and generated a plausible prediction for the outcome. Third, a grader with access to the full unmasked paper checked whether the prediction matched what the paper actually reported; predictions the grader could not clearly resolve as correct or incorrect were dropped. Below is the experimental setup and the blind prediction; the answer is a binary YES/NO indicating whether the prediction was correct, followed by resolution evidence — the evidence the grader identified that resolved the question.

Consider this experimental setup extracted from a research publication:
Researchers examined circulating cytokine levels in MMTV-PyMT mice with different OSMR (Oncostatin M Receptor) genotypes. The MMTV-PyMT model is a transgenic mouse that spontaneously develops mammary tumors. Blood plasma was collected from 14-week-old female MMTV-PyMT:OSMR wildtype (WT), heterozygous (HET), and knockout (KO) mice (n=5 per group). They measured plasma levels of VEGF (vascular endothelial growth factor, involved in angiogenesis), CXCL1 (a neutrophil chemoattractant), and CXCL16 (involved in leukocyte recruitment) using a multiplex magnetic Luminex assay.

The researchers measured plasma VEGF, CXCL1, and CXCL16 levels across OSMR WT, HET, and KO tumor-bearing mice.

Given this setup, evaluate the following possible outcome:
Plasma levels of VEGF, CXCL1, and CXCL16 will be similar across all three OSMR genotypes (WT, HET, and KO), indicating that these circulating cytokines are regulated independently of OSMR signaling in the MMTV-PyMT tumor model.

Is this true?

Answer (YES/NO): NO